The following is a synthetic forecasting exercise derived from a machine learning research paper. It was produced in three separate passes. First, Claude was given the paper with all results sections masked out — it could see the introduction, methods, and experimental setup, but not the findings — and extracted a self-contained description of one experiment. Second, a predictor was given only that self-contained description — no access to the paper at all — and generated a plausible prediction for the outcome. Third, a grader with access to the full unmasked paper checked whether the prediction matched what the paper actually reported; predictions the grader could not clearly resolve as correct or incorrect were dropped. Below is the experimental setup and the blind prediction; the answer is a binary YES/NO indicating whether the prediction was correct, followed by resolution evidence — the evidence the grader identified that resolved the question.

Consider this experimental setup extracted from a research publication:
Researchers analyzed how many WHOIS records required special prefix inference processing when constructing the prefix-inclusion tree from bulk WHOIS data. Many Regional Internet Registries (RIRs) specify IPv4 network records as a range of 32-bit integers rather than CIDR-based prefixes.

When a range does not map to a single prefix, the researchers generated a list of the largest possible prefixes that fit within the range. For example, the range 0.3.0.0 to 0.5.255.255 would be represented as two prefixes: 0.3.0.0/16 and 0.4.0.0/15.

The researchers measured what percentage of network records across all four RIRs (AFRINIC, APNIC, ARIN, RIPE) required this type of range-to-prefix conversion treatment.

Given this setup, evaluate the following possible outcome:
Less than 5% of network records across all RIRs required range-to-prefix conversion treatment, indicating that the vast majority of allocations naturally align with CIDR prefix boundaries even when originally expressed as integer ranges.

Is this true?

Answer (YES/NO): YES